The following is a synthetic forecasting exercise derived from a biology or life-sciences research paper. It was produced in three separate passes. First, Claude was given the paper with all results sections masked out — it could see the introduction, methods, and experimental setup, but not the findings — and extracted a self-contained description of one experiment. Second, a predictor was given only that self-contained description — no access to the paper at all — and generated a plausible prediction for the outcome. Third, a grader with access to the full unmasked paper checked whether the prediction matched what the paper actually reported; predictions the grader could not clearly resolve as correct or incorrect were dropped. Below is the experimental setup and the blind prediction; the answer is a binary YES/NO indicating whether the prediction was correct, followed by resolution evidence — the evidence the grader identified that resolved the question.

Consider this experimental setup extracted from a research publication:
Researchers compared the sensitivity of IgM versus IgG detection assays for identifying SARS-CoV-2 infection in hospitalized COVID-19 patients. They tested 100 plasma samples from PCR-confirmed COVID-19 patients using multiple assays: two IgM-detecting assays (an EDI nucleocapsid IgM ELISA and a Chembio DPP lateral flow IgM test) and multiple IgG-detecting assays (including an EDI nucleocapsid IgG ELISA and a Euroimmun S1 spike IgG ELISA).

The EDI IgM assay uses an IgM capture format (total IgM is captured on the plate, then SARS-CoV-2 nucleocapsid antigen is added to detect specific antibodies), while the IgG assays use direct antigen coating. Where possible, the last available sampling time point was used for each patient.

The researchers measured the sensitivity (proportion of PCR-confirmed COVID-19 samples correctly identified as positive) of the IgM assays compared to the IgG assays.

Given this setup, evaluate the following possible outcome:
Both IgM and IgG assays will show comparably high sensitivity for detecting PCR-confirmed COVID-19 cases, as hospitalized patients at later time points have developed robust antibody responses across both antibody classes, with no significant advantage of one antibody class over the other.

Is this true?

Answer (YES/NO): NO